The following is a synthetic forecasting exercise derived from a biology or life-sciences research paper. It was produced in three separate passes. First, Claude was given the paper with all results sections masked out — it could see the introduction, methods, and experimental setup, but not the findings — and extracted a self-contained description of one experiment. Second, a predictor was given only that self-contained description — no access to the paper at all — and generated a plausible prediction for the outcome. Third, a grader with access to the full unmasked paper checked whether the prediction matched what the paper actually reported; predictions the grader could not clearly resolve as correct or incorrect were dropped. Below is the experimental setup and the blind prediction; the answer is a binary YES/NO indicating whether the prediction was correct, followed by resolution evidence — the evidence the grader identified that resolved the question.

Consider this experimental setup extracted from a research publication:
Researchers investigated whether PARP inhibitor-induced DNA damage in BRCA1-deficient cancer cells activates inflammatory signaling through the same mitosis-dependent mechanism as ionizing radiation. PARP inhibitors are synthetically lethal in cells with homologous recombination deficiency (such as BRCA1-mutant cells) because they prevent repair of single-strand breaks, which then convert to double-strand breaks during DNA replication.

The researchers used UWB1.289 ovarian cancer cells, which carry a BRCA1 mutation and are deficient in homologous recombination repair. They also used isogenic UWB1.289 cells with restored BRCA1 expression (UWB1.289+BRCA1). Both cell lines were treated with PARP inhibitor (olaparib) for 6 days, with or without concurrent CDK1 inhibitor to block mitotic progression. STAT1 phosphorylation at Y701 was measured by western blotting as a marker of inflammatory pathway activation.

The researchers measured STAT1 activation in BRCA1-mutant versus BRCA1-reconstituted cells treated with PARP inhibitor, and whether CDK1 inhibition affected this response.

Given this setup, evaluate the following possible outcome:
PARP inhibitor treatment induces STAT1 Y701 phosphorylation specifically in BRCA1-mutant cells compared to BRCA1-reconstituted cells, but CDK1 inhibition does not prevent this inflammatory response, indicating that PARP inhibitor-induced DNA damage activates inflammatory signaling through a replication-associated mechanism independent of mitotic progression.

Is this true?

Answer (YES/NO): NO